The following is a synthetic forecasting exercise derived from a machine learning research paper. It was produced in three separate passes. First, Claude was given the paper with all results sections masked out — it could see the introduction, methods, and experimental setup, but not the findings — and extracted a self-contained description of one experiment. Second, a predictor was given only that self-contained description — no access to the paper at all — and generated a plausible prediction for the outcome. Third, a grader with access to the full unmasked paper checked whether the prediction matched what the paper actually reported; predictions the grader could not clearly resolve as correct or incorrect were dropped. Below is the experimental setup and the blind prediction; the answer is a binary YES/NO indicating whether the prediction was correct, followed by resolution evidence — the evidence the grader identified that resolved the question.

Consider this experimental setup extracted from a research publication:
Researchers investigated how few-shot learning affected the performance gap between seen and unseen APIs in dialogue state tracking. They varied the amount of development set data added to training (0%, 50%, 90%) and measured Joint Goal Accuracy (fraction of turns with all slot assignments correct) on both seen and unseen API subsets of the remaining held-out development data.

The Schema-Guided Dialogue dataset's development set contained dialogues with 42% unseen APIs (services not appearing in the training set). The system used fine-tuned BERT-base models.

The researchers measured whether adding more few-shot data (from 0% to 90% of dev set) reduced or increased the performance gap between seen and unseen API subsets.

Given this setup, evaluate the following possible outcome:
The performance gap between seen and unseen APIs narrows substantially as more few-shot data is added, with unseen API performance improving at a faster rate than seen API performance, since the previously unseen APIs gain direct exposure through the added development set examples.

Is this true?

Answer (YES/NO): YES